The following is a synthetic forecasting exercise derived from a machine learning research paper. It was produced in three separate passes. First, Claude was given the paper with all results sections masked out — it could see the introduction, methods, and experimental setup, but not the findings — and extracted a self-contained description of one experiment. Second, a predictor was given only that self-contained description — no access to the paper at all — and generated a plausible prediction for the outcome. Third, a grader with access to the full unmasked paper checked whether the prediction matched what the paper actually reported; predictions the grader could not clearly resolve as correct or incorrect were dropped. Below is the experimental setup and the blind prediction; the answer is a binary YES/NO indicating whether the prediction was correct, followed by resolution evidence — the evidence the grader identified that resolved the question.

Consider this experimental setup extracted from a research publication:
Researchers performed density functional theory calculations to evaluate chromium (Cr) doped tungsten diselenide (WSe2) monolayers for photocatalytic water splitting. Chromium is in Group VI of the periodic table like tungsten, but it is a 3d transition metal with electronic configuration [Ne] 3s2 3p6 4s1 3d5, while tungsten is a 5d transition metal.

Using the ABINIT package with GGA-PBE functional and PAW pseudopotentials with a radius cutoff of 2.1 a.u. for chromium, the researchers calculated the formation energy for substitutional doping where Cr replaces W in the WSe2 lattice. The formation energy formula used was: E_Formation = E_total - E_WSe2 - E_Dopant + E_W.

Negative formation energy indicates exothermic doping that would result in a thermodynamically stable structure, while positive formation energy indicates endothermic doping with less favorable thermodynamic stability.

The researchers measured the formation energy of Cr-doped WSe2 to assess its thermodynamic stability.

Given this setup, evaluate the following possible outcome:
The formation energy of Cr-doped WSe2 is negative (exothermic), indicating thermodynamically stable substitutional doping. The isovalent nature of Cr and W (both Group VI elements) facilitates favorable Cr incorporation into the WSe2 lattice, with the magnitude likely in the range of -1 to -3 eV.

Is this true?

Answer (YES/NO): NO